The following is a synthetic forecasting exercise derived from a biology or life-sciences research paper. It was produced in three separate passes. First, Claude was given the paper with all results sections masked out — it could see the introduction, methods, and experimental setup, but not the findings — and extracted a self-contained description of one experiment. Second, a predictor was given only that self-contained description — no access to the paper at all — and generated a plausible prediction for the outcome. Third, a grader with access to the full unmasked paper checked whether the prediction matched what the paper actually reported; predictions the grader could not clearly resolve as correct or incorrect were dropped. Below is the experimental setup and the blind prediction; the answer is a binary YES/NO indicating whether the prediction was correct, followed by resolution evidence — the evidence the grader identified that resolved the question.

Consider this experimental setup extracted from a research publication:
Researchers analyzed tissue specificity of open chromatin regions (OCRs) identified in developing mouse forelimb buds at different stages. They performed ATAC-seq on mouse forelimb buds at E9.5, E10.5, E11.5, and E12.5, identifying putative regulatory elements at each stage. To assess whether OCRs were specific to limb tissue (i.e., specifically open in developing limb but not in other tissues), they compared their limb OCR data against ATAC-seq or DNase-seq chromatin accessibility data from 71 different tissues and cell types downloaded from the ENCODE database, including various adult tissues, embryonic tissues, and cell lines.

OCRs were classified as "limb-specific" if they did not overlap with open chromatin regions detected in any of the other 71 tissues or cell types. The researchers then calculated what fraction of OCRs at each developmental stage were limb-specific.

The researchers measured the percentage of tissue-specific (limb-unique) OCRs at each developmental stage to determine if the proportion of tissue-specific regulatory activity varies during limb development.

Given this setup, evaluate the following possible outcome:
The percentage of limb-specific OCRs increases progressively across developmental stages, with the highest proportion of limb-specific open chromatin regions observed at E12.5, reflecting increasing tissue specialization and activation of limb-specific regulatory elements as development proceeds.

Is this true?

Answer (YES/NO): NO